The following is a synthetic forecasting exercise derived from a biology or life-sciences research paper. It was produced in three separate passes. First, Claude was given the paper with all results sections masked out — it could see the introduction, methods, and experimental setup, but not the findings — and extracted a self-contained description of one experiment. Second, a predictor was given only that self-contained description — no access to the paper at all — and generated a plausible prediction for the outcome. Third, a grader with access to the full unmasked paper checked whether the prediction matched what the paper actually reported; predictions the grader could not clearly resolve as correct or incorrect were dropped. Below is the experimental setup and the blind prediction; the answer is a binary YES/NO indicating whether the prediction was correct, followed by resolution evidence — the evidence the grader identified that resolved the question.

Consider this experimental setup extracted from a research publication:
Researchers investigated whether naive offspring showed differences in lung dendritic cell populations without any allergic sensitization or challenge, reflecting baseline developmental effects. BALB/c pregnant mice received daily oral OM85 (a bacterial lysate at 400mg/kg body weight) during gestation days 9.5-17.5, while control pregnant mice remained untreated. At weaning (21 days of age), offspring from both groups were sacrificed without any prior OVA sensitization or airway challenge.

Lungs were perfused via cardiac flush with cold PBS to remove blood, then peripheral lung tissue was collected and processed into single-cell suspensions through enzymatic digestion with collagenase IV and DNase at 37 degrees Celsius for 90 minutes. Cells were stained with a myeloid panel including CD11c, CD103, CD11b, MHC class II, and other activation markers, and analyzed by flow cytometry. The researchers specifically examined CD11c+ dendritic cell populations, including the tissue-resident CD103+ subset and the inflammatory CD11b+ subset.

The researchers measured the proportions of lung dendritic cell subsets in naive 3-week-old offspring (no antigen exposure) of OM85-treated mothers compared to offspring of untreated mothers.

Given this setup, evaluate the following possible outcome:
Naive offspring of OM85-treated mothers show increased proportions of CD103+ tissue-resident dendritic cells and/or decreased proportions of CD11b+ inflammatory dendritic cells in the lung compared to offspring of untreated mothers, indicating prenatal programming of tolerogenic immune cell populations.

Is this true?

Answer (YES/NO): NO